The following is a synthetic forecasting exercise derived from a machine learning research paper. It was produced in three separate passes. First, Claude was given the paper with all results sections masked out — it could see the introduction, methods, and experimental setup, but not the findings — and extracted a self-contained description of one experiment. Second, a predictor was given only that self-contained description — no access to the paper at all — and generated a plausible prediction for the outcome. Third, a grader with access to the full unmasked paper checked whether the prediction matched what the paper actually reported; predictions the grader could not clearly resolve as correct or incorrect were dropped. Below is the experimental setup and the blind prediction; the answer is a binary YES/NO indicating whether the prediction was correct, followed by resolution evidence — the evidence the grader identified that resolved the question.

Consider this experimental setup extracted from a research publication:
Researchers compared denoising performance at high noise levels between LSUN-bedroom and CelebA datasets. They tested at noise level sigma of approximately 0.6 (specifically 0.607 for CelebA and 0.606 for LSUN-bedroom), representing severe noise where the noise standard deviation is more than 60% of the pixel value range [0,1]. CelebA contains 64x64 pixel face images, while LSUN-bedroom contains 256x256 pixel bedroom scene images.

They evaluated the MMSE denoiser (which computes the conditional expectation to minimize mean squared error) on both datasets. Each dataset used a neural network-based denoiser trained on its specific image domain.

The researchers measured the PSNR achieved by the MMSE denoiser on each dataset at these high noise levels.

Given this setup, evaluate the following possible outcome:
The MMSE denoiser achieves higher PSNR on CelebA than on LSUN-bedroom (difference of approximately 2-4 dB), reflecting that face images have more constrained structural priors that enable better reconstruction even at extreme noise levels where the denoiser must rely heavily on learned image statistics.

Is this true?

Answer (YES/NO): NO